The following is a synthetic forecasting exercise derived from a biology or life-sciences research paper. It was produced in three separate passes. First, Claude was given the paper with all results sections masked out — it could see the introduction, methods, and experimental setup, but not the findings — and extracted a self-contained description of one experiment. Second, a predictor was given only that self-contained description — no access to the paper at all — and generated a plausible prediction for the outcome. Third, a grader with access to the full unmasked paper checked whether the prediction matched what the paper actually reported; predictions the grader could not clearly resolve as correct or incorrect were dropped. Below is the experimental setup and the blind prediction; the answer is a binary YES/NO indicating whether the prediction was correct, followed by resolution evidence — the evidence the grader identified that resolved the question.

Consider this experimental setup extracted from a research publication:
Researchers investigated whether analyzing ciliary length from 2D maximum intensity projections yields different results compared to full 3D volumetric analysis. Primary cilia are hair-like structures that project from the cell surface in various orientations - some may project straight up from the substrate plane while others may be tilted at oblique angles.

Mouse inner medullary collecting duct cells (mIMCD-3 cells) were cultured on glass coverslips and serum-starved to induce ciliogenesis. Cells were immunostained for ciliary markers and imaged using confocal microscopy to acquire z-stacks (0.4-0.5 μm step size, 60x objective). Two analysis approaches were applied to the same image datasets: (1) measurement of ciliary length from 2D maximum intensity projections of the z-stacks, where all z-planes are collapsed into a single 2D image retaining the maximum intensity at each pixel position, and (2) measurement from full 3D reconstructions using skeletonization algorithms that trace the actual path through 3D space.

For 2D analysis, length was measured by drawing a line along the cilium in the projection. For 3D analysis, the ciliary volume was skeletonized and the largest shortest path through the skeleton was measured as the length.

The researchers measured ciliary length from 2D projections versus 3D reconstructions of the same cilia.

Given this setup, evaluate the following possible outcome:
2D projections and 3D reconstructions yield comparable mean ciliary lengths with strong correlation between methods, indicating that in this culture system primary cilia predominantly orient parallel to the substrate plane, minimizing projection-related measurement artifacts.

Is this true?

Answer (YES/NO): NO